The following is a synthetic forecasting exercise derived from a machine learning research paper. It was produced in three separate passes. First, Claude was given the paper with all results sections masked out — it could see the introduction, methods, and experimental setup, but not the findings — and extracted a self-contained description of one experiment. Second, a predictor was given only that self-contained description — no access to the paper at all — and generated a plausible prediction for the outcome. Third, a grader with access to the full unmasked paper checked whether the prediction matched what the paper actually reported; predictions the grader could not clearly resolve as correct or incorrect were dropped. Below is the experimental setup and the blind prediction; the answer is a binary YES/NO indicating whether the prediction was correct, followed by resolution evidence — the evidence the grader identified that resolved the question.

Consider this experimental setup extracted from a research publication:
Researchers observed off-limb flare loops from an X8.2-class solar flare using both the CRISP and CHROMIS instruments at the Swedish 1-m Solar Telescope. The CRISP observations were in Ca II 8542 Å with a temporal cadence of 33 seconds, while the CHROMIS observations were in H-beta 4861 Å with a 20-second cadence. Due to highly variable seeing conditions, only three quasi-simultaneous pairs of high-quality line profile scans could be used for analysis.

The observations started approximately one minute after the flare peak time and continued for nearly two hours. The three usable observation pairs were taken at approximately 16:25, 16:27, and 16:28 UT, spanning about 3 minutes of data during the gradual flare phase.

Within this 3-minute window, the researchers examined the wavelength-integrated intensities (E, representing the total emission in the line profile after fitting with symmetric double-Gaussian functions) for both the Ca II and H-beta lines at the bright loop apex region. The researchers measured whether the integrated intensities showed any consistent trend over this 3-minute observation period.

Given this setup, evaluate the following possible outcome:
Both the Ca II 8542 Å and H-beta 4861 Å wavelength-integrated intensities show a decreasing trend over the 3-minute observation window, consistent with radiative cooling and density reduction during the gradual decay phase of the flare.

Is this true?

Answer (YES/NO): NO